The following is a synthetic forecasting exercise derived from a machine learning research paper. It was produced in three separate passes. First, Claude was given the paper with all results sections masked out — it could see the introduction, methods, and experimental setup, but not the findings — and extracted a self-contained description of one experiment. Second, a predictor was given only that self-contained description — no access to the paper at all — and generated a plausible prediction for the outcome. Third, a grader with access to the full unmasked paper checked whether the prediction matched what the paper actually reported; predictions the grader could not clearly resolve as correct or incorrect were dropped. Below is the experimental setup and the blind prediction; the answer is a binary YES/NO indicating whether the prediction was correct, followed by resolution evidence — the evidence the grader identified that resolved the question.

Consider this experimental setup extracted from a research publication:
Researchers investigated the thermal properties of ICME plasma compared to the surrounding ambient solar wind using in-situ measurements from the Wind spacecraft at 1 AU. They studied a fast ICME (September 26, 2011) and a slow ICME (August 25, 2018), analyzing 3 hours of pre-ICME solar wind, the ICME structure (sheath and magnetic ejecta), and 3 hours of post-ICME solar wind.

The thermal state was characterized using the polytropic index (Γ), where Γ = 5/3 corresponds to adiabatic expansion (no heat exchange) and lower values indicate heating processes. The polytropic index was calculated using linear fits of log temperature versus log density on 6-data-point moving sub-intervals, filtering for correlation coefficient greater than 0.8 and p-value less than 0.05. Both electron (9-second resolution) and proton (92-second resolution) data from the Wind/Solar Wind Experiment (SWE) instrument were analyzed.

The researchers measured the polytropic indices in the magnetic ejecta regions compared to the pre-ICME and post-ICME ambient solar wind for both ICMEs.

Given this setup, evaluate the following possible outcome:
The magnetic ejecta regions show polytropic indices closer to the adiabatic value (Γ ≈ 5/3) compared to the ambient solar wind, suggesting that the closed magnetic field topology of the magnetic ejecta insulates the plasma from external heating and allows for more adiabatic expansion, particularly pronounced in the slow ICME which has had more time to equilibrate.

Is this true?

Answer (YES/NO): NO